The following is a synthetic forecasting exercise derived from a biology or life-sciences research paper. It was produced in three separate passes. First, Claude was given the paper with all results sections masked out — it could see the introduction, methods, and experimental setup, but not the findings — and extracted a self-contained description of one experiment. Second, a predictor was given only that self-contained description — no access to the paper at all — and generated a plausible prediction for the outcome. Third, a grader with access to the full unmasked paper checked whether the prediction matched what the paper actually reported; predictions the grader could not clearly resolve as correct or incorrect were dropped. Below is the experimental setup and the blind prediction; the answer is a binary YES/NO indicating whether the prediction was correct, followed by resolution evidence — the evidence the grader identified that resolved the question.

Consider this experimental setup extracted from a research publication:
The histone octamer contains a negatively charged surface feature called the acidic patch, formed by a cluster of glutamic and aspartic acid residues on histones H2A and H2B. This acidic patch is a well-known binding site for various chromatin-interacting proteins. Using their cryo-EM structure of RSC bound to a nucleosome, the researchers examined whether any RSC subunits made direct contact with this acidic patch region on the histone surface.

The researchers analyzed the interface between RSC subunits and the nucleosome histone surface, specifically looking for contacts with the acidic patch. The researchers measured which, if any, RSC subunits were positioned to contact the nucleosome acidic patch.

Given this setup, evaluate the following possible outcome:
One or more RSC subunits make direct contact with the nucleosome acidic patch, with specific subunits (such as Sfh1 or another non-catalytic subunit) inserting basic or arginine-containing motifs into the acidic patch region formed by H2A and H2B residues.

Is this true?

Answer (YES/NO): YES